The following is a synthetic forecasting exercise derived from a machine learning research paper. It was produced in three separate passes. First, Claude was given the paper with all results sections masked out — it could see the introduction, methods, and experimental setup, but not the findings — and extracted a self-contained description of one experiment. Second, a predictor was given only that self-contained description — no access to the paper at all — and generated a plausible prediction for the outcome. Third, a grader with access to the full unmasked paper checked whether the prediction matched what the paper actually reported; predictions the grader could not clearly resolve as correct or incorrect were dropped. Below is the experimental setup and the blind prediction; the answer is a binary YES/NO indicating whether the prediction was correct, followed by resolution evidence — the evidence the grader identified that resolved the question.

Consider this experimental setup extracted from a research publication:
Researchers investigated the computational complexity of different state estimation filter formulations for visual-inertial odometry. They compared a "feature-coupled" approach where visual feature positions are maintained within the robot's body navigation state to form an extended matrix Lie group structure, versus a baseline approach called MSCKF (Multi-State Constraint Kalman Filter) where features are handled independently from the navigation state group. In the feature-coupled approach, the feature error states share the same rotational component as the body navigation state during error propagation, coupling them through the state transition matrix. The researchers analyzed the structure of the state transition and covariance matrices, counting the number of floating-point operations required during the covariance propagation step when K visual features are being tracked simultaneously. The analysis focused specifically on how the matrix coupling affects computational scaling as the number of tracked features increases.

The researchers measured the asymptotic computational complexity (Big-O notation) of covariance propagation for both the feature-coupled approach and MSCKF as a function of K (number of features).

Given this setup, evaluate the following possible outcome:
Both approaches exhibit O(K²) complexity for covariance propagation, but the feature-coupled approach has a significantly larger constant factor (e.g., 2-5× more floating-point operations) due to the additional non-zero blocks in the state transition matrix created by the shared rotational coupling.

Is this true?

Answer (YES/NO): NO